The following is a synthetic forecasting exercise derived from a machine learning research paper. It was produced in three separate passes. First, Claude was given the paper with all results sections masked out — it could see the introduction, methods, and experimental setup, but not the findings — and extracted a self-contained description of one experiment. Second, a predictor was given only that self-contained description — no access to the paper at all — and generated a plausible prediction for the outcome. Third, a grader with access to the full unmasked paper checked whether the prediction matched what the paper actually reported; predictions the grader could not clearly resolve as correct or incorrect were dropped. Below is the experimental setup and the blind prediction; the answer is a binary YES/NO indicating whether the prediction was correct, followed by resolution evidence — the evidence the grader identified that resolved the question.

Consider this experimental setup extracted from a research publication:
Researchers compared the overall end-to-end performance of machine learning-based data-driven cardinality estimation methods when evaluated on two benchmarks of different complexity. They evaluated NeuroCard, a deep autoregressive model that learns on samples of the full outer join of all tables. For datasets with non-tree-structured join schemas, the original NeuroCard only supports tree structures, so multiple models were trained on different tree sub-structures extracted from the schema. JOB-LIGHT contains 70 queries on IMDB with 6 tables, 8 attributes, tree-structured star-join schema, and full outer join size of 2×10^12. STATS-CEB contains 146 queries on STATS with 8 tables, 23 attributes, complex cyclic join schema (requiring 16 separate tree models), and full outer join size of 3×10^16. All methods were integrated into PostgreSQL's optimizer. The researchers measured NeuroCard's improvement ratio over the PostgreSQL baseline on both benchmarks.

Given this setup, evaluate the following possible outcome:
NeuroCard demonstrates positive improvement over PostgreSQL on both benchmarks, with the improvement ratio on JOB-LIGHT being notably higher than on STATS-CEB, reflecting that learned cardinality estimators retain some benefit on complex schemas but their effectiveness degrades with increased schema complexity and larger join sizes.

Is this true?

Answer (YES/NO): NO